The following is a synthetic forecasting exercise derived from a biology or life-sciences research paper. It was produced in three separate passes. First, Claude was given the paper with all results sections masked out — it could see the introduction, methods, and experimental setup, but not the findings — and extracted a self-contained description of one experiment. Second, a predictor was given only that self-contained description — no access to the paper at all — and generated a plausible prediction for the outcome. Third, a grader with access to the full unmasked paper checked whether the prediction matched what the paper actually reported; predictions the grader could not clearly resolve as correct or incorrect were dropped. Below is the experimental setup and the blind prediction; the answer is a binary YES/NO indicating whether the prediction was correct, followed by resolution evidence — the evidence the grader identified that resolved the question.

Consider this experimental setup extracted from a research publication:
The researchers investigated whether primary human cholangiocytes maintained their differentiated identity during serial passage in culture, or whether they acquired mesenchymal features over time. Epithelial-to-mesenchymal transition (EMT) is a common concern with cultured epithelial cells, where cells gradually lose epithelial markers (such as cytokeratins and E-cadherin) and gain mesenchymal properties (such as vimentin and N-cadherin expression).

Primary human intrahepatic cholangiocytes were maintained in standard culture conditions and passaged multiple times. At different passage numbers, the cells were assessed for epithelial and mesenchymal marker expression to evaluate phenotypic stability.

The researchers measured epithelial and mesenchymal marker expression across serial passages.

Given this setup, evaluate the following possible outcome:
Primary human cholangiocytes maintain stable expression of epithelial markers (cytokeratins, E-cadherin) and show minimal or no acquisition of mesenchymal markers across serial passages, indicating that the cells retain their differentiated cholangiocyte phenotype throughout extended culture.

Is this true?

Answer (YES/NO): NO